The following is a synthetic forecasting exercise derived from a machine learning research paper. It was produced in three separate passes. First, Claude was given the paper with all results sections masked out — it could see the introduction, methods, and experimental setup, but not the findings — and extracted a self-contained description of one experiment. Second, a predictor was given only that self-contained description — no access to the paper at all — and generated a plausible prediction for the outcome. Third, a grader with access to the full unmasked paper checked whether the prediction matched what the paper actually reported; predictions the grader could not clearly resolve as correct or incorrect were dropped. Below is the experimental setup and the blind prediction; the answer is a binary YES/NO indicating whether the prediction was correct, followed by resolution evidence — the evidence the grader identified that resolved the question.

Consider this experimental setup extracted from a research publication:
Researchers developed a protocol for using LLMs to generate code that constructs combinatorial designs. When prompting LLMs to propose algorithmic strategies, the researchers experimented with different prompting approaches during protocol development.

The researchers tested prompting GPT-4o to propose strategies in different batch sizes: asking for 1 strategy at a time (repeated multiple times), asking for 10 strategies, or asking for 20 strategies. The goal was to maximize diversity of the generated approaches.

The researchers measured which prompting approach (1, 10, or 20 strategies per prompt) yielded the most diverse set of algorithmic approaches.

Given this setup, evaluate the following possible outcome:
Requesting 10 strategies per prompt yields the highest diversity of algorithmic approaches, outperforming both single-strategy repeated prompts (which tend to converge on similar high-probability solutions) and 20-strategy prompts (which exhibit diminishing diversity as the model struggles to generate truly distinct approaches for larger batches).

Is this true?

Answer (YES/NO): NO